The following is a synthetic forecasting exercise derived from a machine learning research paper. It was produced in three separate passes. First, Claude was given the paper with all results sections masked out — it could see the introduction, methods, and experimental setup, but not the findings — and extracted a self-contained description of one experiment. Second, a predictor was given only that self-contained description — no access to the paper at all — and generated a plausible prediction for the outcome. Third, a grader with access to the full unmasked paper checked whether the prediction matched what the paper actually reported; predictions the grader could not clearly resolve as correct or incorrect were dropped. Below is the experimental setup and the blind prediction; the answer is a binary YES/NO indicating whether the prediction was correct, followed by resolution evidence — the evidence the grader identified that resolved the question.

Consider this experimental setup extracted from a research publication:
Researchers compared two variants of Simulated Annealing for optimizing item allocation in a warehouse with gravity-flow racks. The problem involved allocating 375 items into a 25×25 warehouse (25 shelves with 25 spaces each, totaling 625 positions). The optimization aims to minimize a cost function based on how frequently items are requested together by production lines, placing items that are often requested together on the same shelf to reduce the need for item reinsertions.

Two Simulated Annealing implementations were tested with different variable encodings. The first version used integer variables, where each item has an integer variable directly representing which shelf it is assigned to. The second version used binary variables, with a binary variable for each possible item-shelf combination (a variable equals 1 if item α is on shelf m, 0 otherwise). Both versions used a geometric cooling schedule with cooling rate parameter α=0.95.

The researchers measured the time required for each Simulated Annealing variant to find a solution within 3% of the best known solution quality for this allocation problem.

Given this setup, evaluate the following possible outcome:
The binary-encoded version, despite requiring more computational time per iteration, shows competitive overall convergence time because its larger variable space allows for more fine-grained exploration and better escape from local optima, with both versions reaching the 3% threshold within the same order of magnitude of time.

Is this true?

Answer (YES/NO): NO